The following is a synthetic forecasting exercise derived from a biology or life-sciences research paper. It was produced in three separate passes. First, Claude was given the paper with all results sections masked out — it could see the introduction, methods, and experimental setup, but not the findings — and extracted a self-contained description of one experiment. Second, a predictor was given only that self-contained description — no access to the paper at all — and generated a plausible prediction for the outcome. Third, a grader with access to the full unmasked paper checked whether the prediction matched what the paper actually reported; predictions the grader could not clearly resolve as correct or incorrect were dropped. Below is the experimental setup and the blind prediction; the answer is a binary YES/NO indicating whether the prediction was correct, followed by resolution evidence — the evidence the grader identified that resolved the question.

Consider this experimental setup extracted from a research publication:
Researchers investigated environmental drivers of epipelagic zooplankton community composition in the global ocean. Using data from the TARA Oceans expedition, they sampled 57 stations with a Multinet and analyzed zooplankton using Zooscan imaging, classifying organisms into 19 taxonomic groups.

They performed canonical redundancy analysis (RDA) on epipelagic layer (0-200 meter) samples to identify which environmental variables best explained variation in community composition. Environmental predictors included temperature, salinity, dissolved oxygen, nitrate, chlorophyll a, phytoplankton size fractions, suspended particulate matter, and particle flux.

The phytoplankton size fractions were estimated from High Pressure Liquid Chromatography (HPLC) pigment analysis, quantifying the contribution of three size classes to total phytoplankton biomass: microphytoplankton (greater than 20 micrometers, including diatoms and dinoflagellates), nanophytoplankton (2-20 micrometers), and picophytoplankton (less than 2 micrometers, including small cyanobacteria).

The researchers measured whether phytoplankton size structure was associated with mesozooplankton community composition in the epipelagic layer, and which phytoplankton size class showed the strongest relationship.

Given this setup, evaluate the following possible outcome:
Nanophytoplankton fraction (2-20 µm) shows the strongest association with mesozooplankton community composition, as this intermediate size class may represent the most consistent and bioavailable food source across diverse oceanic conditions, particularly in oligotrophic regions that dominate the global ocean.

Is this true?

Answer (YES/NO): NO